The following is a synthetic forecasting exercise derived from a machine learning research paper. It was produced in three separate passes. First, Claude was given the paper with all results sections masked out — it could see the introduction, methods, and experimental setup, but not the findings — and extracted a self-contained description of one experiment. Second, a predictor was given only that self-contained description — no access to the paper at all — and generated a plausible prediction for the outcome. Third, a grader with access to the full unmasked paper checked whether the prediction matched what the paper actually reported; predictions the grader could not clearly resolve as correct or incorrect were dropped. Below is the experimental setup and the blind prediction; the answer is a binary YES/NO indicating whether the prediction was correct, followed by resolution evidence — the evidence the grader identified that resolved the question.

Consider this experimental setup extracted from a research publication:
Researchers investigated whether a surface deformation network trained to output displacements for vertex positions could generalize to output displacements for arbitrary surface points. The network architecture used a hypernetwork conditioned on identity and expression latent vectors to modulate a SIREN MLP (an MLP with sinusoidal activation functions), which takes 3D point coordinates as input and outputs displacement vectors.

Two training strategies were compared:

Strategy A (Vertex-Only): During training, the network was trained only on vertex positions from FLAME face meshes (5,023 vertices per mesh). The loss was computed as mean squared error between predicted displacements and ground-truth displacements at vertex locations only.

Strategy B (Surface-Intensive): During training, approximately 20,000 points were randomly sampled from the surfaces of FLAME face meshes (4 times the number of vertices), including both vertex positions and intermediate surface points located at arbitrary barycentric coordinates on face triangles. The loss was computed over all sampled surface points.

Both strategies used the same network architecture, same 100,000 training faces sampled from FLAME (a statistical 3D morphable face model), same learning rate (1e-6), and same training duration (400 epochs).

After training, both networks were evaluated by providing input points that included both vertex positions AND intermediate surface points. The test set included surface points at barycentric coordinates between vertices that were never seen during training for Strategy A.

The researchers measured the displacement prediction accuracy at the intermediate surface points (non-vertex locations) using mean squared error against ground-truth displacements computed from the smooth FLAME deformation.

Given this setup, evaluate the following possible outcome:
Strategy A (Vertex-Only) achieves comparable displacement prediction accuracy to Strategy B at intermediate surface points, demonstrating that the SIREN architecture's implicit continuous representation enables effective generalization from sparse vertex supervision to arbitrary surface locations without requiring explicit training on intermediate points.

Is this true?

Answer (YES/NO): NO